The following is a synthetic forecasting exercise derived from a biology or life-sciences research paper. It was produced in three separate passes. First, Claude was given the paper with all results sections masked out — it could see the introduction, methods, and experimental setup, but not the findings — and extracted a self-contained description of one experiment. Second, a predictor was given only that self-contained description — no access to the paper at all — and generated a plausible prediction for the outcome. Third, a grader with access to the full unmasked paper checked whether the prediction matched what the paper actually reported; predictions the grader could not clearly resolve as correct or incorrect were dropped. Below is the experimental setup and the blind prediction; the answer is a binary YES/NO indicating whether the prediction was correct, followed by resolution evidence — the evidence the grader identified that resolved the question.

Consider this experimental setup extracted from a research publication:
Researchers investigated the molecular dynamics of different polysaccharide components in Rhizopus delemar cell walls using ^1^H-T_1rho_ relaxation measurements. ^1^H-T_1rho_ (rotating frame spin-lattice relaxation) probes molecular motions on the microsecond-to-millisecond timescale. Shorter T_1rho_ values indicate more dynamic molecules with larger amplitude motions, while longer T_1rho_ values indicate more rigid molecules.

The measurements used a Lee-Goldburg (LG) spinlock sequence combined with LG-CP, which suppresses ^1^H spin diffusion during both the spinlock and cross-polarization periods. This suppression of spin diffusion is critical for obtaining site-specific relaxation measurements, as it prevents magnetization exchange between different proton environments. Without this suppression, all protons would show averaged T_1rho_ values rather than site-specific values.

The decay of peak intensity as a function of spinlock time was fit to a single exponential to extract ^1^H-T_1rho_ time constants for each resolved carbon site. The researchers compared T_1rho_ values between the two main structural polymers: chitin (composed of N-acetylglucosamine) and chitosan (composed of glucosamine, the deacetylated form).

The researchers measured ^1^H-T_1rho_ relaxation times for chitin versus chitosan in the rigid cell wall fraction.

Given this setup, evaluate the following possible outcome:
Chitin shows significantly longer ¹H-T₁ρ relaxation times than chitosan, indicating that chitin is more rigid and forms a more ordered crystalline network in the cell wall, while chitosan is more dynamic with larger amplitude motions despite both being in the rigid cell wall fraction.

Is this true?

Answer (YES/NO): YES